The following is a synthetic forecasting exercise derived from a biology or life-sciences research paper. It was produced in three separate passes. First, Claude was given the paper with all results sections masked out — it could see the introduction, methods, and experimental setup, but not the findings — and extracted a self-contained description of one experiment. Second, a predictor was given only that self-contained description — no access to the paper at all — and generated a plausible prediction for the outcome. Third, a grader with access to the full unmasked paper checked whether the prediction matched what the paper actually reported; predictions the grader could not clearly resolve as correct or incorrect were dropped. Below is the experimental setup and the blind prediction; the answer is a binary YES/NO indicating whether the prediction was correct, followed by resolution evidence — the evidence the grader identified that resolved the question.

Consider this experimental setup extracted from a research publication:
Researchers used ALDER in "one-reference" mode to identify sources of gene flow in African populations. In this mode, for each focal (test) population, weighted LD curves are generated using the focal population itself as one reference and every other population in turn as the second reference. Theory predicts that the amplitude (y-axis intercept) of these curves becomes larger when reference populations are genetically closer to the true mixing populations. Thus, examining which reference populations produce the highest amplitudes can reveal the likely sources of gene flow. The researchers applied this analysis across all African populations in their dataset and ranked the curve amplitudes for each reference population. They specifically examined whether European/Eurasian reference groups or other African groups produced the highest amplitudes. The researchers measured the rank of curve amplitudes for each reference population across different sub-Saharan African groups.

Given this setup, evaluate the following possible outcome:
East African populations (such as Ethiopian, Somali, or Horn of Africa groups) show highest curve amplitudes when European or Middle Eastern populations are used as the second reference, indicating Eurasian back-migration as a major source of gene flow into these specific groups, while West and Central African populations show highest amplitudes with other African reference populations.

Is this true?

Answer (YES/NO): NO